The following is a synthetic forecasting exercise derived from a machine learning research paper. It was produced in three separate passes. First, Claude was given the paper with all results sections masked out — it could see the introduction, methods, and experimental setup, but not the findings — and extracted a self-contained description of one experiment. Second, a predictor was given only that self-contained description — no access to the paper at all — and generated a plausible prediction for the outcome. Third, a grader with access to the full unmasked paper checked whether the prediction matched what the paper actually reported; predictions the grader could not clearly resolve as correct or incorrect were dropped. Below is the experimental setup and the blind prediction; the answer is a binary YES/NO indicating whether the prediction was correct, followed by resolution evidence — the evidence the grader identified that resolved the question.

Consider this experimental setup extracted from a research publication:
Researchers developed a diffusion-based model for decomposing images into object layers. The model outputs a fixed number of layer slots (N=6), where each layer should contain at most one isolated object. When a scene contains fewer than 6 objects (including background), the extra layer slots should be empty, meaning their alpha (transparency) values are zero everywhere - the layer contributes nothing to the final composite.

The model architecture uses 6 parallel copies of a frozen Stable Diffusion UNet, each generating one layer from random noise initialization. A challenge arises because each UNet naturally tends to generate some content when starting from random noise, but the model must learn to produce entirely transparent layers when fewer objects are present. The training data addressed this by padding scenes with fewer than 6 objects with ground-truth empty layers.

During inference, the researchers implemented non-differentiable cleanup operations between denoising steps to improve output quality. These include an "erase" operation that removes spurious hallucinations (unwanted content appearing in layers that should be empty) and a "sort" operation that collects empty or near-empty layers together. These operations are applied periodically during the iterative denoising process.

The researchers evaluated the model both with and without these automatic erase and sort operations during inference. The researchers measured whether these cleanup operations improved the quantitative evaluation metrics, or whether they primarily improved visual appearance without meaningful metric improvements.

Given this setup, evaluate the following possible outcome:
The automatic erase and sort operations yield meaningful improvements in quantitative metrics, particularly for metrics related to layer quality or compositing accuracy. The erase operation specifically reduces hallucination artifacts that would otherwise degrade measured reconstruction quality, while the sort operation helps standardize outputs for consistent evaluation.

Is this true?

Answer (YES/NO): NO